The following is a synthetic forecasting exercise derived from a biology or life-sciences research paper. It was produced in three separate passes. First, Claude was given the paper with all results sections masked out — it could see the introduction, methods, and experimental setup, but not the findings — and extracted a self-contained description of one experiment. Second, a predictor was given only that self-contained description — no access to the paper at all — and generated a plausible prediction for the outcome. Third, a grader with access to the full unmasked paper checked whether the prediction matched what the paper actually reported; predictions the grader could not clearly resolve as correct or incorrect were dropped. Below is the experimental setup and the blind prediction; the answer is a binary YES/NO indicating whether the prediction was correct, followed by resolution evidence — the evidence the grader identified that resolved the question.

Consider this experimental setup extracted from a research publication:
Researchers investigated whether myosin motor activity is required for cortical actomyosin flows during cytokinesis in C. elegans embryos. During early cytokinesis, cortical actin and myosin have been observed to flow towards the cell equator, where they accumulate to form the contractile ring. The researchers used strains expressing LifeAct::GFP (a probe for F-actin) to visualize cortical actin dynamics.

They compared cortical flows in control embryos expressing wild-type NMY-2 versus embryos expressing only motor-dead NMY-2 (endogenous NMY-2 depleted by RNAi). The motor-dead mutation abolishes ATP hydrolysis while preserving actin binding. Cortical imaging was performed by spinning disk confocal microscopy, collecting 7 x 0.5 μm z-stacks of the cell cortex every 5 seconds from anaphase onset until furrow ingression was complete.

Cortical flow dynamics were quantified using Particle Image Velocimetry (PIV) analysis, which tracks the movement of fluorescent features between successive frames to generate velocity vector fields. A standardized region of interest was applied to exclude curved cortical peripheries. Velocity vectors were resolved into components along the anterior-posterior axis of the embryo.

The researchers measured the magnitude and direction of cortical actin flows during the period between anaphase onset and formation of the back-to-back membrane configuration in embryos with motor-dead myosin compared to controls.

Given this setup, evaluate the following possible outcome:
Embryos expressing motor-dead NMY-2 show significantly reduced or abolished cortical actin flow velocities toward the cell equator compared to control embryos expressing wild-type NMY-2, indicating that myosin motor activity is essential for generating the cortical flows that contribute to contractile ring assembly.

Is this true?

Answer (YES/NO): YES